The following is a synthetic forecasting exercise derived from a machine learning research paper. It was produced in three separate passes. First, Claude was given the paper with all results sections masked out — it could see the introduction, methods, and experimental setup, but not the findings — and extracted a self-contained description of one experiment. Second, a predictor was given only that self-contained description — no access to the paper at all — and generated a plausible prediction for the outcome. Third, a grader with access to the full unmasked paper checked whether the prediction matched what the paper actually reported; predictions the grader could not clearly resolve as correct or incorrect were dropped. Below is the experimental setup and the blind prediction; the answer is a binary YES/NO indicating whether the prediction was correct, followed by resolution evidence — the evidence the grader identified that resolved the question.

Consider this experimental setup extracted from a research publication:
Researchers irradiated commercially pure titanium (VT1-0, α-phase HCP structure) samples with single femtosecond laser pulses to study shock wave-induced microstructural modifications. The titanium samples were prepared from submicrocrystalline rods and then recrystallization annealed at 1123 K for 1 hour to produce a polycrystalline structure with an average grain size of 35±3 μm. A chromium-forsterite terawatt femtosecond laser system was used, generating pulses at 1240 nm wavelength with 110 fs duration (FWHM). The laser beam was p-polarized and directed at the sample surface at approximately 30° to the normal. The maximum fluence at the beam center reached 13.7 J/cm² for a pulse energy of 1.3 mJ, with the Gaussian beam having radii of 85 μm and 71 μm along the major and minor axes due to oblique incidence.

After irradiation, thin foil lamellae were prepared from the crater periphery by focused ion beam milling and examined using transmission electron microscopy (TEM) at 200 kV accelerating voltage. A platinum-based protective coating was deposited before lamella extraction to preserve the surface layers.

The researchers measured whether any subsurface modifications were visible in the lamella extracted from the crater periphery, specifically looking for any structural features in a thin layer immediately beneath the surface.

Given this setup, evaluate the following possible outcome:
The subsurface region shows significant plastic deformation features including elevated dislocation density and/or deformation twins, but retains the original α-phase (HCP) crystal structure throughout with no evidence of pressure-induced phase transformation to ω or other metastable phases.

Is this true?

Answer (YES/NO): NO